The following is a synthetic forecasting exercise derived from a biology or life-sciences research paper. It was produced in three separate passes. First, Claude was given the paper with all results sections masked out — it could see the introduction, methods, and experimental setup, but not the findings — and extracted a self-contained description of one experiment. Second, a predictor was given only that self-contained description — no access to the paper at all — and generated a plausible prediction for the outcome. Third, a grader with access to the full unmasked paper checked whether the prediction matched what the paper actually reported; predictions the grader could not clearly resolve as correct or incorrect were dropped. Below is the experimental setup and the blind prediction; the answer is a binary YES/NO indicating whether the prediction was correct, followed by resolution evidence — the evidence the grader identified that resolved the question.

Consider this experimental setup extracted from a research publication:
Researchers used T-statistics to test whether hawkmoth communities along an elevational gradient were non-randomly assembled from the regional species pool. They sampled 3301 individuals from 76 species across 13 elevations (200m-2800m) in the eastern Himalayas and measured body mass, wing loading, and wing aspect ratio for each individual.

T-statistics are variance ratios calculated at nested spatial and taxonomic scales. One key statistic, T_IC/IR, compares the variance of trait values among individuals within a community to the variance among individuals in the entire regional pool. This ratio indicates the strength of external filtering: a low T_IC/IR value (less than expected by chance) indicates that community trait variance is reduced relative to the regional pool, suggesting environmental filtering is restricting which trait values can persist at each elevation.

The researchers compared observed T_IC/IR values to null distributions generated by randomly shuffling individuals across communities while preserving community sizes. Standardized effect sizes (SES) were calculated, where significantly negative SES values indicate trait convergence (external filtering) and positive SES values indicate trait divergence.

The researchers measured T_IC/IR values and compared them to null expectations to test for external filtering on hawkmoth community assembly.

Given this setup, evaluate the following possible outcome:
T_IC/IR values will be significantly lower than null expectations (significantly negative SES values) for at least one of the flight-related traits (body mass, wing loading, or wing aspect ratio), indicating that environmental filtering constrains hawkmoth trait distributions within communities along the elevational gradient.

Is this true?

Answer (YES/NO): YES